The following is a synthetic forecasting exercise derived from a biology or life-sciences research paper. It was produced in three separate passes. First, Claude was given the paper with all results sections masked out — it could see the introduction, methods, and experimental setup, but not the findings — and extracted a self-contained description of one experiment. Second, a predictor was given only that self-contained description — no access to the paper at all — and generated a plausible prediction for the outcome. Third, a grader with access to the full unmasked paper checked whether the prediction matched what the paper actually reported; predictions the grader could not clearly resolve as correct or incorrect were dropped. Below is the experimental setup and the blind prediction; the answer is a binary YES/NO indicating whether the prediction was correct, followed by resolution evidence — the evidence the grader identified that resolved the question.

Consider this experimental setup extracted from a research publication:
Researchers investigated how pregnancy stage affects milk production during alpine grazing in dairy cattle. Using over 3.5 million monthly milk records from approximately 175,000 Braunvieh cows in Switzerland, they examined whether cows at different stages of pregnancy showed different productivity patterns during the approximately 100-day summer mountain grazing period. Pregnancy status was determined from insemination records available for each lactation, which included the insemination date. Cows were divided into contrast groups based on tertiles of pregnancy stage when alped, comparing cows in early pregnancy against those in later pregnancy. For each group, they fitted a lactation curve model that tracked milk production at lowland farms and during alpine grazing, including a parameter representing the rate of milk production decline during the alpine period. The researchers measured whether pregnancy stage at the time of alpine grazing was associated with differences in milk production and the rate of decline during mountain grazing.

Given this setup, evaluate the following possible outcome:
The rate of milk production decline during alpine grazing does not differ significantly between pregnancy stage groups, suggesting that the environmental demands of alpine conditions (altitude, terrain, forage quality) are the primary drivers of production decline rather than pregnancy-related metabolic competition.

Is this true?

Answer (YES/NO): NO